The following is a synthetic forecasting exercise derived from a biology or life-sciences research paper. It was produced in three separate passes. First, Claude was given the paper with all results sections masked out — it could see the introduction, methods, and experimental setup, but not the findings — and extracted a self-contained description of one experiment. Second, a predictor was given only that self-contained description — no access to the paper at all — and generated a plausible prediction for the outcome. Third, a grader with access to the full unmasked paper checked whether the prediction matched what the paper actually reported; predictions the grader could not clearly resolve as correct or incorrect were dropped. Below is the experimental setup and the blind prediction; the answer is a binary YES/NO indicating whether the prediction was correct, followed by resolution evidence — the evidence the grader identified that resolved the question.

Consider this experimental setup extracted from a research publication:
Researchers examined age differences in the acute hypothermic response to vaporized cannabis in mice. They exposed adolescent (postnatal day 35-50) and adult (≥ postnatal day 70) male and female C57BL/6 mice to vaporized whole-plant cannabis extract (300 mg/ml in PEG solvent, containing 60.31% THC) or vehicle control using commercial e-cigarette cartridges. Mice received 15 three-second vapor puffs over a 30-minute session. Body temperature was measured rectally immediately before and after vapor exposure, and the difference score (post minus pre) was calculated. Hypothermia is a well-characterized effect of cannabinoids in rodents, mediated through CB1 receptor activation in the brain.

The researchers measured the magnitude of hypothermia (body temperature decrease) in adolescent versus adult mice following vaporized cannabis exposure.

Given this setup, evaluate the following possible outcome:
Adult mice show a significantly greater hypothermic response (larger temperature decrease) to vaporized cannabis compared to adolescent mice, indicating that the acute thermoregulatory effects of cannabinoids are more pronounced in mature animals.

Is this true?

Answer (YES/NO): NO